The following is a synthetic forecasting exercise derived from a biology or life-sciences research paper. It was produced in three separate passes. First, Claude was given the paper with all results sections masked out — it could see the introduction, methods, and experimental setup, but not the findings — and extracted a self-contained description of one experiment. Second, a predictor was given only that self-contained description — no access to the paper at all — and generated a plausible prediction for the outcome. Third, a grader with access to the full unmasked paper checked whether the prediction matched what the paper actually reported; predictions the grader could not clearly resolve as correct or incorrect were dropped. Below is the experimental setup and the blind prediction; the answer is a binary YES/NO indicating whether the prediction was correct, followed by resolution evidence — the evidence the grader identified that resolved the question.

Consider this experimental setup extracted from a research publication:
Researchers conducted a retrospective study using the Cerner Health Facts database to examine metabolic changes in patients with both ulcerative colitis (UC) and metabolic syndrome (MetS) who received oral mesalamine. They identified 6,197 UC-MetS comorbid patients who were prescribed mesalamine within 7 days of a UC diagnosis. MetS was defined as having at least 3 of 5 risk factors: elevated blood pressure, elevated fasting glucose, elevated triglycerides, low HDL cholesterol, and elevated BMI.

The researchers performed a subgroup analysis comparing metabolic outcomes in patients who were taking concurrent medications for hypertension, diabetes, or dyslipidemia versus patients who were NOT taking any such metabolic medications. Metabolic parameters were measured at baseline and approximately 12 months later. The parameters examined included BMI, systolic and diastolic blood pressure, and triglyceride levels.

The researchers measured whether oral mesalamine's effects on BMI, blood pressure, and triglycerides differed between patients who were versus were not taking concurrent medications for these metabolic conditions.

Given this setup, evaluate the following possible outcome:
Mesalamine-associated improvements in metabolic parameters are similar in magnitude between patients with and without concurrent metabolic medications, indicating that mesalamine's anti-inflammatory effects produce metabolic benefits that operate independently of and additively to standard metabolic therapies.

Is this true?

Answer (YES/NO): NO